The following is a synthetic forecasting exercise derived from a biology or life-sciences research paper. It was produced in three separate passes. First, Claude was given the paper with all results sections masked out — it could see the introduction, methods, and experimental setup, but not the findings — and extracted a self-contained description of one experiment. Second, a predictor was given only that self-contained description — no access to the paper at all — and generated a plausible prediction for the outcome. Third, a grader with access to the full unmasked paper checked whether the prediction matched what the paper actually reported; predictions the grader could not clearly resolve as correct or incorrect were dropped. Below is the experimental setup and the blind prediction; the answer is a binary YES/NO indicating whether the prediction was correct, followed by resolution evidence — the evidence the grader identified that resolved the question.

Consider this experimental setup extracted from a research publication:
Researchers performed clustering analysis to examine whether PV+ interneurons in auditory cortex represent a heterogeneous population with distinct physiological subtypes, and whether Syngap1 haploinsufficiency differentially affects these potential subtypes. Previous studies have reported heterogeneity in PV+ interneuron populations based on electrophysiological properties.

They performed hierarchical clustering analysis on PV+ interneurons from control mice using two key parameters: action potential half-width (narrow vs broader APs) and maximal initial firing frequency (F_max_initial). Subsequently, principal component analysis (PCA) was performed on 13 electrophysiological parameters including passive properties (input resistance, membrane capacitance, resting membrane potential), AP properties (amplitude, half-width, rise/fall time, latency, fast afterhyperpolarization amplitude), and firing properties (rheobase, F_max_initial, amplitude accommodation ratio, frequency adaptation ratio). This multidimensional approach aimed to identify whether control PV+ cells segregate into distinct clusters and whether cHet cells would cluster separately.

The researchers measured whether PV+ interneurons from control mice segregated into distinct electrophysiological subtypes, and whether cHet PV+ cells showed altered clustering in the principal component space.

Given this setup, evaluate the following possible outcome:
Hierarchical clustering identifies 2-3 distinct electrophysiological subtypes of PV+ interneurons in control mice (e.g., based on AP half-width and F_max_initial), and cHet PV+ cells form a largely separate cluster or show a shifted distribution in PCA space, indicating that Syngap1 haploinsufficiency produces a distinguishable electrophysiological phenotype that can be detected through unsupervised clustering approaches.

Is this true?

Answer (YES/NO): NO